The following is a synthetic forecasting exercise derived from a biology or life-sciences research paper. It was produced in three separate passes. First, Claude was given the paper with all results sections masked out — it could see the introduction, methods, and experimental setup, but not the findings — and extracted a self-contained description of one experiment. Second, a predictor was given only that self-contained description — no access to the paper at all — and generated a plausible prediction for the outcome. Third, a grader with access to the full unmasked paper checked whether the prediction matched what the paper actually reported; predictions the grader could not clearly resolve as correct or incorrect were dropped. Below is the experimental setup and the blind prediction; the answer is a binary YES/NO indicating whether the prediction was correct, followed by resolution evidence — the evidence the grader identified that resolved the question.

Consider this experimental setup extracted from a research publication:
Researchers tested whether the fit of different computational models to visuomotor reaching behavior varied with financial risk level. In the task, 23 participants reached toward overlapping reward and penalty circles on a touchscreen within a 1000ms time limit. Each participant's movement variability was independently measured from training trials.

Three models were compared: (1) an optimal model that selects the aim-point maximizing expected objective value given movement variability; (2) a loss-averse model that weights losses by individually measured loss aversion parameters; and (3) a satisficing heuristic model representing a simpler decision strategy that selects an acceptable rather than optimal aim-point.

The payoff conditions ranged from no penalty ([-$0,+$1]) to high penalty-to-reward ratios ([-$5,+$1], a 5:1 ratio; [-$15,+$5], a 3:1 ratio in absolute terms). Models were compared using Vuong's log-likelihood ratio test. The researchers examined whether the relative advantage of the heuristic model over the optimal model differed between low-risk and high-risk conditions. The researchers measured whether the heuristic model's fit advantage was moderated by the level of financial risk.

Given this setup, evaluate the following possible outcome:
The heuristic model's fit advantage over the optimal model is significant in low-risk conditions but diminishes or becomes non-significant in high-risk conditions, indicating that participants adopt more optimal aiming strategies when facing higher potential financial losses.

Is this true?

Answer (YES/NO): NO